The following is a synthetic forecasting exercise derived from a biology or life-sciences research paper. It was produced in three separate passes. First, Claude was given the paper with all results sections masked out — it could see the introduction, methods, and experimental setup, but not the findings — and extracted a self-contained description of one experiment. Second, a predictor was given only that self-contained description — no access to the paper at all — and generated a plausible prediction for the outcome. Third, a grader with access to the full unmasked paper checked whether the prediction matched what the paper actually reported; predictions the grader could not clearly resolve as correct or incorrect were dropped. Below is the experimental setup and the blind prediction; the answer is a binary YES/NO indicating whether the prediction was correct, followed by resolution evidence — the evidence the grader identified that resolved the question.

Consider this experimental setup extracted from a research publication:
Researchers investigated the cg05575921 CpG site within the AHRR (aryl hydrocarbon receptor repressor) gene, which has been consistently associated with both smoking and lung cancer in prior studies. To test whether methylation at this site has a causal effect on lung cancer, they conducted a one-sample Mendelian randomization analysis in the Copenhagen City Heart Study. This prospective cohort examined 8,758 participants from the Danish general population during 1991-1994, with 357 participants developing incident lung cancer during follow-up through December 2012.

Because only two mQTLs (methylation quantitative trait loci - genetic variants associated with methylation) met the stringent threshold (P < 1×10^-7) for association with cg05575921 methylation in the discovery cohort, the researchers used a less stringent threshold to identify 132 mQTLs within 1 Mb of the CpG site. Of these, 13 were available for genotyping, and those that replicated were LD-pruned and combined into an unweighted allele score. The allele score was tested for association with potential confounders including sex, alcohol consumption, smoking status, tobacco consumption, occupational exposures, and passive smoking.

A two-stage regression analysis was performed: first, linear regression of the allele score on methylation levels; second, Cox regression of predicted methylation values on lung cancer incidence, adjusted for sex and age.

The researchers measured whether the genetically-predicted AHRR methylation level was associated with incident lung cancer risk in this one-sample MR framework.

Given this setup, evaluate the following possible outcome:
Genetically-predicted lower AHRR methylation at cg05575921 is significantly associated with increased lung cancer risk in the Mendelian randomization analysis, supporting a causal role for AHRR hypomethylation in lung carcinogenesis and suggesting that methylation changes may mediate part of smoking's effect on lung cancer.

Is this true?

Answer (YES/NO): NO